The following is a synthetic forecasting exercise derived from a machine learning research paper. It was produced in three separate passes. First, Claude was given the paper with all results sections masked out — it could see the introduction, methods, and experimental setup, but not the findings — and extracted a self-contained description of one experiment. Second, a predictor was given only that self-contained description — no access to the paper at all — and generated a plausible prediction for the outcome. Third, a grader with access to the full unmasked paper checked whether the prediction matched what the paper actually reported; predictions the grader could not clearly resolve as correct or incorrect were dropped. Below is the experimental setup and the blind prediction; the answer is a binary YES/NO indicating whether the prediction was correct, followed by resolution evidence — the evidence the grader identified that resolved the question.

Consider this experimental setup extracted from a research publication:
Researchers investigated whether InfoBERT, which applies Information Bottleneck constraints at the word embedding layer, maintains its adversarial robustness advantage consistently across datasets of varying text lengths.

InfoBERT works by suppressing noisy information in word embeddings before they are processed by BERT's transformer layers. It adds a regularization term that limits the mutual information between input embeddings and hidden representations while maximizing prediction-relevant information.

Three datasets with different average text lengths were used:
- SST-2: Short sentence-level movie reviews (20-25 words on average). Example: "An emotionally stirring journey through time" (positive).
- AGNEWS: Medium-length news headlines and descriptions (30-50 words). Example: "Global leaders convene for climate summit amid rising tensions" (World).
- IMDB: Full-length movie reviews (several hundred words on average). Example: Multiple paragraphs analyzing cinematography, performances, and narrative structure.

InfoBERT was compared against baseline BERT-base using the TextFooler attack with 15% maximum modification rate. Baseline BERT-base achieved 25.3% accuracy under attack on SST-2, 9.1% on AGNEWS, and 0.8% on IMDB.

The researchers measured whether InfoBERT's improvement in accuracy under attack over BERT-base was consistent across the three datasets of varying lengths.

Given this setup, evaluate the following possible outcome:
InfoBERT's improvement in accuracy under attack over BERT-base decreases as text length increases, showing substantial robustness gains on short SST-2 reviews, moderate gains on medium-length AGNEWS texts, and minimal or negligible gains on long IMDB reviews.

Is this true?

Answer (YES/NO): NO